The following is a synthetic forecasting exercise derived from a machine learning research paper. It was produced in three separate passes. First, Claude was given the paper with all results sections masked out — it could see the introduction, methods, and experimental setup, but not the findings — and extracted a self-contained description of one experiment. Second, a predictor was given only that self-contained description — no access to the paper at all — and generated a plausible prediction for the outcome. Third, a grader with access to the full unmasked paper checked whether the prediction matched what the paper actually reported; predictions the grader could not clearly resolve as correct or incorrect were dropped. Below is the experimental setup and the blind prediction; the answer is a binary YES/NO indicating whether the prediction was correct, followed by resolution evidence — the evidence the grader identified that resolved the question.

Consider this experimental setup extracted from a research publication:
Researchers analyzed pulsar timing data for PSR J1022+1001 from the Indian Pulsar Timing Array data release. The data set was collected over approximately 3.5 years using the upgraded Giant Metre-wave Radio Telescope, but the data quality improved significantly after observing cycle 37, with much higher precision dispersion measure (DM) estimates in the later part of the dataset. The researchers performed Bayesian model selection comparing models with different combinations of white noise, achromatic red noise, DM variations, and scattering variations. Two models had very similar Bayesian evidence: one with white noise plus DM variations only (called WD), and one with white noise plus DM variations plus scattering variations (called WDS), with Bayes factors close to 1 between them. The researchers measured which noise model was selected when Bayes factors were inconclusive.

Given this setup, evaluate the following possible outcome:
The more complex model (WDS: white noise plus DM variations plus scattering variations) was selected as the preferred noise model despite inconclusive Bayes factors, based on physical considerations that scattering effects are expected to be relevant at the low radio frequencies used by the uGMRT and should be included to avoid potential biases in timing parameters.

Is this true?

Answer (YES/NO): NO